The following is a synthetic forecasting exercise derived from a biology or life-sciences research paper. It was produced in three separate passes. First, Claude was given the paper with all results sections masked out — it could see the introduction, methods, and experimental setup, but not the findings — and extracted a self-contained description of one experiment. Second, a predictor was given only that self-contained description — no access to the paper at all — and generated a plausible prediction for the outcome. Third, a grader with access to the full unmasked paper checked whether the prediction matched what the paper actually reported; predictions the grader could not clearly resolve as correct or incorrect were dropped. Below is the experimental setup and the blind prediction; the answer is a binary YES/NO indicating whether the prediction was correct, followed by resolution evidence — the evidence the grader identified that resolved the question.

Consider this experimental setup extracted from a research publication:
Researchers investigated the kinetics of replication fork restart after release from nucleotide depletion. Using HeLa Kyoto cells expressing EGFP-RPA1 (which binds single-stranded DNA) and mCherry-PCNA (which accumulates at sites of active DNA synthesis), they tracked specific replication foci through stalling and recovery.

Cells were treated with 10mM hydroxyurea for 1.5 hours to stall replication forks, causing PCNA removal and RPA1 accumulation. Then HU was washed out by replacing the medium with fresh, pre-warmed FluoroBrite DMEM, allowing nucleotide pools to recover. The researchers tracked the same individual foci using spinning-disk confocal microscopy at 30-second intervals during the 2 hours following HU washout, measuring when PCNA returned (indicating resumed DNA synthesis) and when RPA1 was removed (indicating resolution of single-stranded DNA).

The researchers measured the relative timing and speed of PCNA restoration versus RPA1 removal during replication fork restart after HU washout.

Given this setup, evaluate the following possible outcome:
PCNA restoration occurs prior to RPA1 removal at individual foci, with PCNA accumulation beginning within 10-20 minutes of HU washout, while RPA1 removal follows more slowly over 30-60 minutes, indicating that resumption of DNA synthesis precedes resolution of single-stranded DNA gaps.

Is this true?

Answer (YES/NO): NO